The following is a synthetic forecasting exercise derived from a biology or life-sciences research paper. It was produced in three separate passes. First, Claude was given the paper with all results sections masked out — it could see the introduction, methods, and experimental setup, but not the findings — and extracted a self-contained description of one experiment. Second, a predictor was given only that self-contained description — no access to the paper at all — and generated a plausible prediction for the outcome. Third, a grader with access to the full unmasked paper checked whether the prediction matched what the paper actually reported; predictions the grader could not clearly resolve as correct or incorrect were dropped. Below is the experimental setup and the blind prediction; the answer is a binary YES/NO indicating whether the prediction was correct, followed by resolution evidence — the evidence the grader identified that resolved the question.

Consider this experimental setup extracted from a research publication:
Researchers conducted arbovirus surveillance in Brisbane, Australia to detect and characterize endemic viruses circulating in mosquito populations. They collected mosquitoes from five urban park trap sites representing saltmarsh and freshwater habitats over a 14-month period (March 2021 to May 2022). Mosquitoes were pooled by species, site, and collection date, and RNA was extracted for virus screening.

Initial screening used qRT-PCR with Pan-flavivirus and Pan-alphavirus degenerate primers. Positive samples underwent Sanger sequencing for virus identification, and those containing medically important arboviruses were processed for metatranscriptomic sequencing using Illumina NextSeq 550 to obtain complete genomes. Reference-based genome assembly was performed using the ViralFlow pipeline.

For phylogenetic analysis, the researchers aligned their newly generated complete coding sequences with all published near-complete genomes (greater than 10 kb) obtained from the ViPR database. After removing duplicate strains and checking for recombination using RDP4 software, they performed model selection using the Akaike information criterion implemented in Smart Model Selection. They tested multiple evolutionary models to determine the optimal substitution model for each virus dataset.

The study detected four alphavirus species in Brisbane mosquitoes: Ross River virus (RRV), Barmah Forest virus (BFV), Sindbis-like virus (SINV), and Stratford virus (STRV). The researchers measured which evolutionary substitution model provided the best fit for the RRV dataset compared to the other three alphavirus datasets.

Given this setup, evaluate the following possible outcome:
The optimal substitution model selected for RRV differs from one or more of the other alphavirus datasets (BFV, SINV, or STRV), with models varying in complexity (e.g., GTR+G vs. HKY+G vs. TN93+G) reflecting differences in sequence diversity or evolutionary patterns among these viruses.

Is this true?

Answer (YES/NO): YES